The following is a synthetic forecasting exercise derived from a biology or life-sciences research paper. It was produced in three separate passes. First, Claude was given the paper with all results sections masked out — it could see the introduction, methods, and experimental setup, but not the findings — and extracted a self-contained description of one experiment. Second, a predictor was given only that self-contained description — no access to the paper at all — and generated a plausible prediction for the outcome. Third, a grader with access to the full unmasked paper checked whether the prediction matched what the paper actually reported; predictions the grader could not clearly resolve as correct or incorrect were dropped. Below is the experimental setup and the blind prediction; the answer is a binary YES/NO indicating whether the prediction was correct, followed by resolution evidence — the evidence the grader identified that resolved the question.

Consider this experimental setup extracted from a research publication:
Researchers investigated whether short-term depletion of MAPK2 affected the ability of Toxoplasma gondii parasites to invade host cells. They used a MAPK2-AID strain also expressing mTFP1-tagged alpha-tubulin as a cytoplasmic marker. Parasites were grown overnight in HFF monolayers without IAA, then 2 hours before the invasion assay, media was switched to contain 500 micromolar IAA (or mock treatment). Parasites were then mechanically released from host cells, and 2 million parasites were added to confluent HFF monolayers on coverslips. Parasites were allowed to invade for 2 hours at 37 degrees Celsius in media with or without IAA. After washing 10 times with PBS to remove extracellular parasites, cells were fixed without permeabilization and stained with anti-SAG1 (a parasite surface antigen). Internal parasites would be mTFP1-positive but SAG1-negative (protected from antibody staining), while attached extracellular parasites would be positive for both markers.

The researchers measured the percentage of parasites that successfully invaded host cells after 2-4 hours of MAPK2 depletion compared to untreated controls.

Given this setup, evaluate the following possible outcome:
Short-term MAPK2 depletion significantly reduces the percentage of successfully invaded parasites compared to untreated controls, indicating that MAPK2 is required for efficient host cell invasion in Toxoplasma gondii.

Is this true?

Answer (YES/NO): NO